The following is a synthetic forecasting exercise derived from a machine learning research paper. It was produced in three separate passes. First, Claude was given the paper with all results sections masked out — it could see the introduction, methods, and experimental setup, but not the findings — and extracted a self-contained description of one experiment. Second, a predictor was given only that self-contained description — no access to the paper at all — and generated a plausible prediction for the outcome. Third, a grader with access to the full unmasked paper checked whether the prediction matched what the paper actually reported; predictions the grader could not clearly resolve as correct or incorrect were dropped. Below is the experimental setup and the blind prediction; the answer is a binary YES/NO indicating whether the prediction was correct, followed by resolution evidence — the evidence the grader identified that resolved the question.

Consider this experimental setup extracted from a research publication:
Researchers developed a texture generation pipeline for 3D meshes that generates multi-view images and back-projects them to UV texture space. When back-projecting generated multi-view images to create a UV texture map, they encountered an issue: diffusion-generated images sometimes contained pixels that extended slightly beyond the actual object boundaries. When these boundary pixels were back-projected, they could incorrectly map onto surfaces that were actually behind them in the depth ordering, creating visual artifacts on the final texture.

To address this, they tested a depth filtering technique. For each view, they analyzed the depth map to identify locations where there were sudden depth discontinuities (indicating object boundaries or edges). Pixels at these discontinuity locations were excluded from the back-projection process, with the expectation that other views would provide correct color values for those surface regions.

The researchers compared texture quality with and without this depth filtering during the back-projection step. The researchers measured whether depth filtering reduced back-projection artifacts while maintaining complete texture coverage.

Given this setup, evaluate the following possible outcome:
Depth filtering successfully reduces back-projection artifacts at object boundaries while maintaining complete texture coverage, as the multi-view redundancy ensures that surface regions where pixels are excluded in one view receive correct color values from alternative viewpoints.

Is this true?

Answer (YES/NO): YES